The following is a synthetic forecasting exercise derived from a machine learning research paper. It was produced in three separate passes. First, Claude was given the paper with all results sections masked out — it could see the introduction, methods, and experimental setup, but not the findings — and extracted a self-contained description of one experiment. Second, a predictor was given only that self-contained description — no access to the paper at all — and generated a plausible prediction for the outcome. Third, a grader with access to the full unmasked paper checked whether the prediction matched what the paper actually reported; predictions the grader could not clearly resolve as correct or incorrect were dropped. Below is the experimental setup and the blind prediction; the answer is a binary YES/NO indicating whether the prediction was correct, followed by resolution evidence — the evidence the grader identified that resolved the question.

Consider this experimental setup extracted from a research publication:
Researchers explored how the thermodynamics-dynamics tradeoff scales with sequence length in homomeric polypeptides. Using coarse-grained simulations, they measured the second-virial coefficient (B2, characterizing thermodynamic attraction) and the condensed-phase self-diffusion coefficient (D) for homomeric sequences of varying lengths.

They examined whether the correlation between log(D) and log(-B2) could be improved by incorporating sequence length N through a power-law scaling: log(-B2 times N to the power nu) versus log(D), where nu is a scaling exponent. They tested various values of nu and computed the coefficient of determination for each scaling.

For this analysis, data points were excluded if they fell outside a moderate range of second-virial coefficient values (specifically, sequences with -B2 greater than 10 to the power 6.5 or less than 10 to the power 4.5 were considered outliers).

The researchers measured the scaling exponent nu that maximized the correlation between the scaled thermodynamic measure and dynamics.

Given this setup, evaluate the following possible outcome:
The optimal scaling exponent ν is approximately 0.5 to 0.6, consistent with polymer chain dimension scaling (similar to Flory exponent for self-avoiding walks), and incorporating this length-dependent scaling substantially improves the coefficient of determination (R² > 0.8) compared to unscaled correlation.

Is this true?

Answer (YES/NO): NO